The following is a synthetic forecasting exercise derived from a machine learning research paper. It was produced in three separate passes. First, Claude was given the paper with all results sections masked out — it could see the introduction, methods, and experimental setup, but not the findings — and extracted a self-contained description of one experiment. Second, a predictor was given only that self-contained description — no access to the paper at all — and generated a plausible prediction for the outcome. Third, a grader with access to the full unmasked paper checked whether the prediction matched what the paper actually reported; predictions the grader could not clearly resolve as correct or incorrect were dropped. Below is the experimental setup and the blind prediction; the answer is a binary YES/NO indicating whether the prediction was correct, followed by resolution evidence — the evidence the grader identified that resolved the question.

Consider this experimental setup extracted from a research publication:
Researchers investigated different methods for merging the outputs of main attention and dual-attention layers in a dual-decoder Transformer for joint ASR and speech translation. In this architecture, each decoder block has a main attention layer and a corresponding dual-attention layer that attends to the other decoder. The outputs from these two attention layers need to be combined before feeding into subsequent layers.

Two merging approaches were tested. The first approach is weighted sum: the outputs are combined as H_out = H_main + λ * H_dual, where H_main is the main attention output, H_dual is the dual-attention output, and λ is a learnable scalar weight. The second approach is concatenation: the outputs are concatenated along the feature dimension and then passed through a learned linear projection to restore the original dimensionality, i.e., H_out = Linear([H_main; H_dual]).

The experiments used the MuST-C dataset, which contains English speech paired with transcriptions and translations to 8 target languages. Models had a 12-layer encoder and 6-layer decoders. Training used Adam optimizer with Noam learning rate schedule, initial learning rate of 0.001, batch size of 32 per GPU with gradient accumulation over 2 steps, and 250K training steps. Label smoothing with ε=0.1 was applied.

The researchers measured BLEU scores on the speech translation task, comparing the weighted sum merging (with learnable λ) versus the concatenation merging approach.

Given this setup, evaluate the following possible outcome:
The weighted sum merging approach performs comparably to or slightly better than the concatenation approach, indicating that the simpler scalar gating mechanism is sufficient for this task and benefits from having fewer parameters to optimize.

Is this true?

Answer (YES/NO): NO